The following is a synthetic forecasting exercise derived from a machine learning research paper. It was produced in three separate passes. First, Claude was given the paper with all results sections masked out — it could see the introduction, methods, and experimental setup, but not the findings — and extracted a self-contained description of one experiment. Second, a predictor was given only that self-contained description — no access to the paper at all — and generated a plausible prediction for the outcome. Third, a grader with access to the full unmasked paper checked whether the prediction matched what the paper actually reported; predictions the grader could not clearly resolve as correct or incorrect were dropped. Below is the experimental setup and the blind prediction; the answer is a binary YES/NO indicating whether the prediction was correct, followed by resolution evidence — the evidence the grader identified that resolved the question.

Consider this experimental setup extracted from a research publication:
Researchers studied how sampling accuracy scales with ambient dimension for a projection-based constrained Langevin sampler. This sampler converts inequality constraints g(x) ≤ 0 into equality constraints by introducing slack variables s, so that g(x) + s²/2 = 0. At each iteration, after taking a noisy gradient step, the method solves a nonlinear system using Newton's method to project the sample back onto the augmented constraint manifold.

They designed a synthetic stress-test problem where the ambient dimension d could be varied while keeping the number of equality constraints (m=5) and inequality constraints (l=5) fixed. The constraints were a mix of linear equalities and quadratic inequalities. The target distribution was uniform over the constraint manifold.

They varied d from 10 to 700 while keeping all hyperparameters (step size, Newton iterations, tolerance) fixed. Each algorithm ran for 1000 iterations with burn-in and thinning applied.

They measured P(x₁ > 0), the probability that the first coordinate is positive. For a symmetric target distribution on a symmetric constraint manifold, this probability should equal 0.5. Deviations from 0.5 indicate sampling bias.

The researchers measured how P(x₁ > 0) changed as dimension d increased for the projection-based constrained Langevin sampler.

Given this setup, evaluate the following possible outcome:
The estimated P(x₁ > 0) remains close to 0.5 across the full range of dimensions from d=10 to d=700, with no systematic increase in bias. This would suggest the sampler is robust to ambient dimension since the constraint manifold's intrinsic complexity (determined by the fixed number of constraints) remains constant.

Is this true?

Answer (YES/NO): NO